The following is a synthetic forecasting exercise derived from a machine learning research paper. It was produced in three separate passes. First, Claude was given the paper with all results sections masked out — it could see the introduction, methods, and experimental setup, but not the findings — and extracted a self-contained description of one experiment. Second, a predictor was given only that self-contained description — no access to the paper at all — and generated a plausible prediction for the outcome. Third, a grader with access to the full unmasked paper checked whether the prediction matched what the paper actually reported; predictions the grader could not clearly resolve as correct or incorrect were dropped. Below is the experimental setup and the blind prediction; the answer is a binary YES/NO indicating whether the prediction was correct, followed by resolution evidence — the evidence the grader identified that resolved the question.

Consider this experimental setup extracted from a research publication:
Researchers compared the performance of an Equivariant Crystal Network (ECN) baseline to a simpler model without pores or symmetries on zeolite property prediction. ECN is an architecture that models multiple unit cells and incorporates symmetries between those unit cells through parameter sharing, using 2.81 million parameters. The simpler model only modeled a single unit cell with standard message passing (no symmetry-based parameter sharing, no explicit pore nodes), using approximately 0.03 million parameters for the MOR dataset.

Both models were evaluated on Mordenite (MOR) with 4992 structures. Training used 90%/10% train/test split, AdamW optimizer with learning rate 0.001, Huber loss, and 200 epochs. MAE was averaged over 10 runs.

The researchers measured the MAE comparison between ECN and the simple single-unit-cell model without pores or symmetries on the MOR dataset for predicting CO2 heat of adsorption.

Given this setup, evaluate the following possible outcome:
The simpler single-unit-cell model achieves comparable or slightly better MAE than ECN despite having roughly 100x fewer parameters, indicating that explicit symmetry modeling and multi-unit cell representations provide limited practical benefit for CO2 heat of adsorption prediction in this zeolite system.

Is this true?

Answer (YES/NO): YES